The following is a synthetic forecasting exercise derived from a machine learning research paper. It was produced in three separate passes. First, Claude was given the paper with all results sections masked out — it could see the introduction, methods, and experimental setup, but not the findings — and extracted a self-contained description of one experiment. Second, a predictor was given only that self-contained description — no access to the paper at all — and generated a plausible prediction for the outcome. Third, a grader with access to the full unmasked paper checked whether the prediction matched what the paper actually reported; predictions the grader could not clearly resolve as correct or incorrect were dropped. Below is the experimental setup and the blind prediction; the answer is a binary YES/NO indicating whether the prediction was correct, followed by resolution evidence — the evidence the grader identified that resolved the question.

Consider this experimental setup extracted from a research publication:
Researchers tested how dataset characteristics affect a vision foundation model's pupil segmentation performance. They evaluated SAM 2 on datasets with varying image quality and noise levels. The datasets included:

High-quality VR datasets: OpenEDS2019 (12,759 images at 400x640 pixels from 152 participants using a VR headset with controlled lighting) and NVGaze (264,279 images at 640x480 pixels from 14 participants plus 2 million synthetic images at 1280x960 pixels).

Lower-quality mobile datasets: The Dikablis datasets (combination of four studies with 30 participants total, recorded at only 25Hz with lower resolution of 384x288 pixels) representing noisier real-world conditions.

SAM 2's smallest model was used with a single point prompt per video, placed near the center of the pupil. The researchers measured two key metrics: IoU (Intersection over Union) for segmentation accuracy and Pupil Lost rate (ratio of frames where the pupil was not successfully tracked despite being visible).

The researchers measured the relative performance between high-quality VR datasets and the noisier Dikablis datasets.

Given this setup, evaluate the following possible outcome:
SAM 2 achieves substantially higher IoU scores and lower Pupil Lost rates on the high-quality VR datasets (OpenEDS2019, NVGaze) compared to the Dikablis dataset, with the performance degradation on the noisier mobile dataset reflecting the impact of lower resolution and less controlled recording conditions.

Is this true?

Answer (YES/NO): NO